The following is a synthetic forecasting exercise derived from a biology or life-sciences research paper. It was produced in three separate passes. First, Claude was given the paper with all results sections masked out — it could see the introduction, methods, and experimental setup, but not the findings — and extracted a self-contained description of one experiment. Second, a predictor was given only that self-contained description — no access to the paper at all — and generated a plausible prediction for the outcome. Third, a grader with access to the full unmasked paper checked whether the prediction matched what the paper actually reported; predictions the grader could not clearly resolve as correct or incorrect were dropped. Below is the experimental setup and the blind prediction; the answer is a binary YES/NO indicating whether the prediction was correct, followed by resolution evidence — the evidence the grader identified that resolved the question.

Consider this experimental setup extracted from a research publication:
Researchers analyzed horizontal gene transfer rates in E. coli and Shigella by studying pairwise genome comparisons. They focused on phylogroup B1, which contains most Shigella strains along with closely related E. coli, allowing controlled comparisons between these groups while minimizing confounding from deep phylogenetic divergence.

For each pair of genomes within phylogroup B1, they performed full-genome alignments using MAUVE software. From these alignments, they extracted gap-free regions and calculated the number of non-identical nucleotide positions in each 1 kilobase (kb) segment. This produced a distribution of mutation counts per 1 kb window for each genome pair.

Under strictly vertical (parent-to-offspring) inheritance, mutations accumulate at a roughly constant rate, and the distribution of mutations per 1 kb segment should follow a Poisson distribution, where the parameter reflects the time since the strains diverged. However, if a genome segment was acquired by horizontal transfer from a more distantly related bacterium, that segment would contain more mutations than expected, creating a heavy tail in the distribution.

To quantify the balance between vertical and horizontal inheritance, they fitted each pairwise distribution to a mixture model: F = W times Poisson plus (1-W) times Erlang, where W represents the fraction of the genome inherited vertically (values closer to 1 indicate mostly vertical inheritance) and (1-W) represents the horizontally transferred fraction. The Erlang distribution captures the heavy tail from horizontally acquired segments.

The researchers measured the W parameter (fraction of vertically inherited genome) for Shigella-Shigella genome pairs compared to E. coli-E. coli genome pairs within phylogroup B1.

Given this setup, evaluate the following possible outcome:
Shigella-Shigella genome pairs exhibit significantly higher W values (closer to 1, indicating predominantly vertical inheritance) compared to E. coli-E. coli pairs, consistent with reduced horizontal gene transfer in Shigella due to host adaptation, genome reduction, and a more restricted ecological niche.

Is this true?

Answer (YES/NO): YES